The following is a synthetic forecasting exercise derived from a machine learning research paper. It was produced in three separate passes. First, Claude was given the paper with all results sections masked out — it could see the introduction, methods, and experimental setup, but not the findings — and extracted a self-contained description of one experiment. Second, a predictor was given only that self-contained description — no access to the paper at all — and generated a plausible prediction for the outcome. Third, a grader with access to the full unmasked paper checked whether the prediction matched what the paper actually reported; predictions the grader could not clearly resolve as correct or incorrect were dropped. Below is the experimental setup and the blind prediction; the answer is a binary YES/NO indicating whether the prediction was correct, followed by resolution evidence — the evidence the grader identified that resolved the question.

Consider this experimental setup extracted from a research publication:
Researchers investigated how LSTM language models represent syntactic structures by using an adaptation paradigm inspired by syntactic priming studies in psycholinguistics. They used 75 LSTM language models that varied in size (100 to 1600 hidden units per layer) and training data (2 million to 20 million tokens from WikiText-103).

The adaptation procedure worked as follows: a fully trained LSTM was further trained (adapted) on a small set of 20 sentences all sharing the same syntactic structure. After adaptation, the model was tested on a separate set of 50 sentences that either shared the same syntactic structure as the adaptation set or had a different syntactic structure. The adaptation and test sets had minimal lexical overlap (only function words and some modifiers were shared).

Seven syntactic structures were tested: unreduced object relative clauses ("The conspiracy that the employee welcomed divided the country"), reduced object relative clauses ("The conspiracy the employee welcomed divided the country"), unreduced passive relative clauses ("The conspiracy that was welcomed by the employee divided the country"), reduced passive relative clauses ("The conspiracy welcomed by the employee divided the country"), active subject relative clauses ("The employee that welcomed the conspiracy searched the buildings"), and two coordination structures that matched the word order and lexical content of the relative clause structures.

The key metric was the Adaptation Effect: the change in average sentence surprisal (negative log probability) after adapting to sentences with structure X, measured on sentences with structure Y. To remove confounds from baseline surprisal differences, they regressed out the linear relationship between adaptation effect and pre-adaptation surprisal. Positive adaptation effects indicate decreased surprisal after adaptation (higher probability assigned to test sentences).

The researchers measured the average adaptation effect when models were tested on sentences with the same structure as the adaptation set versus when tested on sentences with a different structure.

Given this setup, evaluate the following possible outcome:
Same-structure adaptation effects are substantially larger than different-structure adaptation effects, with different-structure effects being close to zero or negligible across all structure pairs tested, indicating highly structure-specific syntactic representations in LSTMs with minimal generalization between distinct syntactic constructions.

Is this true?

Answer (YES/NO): NO